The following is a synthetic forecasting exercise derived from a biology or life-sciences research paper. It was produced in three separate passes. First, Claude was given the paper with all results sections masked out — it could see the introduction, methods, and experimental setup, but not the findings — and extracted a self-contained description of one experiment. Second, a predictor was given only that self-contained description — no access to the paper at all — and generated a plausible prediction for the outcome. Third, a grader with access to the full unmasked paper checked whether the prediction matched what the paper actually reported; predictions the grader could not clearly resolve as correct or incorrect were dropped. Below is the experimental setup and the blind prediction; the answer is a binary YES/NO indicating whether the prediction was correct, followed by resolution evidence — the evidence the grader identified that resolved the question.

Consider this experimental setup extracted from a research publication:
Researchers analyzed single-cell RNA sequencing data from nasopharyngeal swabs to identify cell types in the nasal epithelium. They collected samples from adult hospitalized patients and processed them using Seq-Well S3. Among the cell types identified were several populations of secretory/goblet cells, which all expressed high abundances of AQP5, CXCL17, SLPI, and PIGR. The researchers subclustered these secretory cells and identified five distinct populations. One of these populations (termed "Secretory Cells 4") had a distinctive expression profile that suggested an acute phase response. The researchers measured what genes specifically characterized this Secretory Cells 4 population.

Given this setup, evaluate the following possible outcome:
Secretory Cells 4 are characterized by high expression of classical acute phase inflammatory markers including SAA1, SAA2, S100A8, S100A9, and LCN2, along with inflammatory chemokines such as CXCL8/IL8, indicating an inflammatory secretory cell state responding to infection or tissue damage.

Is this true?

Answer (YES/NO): NO